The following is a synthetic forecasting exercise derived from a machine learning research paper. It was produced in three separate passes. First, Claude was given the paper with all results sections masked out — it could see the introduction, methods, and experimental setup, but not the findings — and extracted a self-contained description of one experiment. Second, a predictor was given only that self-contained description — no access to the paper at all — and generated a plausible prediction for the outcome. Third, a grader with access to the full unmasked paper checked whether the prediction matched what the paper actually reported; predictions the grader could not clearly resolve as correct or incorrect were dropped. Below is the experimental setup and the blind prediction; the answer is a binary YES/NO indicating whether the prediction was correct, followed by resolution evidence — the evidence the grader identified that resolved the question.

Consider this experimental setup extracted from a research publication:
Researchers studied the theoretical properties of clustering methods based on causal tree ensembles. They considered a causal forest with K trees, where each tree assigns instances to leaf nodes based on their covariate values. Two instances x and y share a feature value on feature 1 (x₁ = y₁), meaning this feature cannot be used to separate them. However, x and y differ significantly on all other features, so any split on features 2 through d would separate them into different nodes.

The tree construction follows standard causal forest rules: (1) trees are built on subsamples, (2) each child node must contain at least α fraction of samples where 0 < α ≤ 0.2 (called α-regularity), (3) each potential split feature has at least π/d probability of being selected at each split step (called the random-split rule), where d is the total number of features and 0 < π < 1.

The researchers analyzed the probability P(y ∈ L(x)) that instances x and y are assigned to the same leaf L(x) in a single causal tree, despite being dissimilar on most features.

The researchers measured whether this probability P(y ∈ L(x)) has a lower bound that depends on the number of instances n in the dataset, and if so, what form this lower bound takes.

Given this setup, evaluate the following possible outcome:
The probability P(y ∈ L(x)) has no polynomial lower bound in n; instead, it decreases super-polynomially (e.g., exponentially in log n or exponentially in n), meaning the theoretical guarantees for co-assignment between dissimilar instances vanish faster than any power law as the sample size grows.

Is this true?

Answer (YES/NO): NO